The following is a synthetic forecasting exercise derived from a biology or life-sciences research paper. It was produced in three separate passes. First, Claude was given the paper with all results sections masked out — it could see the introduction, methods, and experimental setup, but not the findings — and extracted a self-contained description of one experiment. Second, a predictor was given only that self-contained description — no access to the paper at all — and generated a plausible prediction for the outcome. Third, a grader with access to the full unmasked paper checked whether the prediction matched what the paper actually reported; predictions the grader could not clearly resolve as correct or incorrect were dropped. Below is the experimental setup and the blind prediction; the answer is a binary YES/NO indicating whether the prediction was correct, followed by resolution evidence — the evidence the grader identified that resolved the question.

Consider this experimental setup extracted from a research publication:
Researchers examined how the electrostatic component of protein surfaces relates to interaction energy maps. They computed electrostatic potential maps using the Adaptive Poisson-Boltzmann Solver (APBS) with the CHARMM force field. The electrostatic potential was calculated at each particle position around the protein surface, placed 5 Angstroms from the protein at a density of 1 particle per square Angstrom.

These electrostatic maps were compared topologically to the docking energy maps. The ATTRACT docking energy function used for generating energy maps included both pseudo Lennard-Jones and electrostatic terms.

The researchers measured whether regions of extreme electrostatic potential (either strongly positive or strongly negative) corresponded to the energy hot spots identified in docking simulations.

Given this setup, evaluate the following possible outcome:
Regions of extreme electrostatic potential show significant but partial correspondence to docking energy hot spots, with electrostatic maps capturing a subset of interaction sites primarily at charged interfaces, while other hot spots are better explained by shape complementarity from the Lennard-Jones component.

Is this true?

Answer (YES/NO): NO